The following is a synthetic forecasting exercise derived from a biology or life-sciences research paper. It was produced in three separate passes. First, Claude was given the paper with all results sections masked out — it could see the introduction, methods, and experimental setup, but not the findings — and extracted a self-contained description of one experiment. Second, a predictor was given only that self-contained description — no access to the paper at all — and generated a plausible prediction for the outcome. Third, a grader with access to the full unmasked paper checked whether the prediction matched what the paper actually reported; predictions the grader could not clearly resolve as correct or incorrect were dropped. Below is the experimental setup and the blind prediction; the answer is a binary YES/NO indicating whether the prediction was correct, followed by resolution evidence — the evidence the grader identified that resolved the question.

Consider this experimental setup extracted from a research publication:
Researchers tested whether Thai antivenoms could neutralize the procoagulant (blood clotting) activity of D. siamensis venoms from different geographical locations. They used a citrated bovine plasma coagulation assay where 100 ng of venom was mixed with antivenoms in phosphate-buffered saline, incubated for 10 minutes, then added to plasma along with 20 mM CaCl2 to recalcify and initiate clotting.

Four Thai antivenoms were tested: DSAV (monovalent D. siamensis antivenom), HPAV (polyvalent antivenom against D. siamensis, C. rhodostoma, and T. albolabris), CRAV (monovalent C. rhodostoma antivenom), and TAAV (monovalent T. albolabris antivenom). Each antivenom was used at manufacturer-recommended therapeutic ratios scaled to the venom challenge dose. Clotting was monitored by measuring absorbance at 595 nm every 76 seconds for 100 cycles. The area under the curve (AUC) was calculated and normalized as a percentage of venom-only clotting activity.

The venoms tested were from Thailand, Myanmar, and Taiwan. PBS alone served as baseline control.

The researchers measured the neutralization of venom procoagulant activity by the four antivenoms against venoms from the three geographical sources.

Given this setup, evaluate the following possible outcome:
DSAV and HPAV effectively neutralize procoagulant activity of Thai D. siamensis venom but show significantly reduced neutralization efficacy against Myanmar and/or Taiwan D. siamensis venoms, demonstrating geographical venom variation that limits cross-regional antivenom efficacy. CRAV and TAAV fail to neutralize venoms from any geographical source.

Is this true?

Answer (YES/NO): NO